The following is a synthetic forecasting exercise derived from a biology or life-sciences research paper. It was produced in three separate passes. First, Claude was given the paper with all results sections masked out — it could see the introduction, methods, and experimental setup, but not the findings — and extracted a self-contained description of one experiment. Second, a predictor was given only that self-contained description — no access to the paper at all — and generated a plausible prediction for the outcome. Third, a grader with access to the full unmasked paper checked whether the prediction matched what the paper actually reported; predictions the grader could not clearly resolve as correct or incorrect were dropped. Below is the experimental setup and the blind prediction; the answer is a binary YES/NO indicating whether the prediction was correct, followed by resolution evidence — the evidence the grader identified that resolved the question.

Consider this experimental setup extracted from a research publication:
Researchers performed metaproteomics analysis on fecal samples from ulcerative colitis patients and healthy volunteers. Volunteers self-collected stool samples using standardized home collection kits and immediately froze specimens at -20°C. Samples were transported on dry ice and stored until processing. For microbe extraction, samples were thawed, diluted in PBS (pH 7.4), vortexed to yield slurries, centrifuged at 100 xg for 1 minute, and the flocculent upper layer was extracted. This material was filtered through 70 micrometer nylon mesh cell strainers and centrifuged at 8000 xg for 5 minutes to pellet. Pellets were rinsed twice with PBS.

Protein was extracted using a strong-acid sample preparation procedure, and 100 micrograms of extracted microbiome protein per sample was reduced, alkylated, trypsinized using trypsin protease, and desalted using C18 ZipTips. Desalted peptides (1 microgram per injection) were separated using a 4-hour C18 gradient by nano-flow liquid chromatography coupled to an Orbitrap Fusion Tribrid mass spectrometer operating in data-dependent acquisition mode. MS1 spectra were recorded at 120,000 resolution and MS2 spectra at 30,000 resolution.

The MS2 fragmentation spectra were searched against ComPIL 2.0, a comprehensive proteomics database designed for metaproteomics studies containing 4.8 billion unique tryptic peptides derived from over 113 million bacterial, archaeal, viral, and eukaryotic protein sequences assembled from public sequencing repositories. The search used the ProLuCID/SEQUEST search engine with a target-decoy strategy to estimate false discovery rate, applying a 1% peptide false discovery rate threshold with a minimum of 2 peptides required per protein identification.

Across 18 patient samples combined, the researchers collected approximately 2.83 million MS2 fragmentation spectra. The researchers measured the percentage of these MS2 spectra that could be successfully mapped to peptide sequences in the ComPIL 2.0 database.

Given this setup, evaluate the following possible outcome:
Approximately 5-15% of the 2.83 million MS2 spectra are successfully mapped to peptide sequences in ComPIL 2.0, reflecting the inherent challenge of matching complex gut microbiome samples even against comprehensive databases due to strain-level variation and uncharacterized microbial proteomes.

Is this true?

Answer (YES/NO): NO